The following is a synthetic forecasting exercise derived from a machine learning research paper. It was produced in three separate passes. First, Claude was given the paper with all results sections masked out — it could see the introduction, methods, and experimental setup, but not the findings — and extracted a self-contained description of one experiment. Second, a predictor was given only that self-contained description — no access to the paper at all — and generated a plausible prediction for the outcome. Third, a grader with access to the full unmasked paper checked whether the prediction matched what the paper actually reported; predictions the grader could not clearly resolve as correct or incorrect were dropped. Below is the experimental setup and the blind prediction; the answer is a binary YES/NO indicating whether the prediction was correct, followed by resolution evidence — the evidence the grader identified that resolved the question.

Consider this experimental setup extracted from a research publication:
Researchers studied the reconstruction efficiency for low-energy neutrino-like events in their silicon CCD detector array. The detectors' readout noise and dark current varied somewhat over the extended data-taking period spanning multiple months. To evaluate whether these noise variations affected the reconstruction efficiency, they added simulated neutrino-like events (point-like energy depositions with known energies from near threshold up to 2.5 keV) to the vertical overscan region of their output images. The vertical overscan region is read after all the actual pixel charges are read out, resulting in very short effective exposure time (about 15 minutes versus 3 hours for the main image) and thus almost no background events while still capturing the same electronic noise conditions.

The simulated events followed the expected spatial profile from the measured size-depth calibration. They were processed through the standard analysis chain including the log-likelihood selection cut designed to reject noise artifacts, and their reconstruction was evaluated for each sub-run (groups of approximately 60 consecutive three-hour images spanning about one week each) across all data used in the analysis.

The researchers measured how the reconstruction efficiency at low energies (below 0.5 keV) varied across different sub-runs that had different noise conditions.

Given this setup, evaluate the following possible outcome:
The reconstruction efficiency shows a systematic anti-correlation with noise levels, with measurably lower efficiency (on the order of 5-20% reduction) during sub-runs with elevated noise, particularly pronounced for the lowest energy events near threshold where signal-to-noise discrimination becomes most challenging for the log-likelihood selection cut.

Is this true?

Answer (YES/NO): NO